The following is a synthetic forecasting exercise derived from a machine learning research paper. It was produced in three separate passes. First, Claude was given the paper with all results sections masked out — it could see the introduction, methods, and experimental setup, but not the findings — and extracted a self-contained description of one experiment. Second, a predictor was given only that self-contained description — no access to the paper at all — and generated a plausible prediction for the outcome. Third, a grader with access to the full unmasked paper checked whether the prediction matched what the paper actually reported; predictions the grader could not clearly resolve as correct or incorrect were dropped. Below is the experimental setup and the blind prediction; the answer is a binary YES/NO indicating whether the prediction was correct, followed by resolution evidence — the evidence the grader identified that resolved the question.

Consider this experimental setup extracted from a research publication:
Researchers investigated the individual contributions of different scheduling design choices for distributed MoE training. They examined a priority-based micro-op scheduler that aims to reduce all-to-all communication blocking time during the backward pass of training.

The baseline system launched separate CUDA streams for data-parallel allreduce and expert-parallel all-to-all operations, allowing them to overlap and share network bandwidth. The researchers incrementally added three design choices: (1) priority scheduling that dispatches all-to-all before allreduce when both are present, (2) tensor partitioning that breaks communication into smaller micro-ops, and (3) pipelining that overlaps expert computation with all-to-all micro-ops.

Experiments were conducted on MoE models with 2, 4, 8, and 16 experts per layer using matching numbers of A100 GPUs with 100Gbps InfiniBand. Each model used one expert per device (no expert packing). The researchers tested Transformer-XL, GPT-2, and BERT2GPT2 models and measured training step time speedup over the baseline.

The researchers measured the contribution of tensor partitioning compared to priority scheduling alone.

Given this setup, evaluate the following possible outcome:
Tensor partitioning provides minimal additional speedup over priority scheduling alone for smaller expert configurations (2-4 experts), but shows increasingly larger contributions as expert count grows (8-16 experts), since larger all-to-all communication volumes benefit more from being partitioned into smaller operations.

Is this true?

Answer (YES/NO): NO